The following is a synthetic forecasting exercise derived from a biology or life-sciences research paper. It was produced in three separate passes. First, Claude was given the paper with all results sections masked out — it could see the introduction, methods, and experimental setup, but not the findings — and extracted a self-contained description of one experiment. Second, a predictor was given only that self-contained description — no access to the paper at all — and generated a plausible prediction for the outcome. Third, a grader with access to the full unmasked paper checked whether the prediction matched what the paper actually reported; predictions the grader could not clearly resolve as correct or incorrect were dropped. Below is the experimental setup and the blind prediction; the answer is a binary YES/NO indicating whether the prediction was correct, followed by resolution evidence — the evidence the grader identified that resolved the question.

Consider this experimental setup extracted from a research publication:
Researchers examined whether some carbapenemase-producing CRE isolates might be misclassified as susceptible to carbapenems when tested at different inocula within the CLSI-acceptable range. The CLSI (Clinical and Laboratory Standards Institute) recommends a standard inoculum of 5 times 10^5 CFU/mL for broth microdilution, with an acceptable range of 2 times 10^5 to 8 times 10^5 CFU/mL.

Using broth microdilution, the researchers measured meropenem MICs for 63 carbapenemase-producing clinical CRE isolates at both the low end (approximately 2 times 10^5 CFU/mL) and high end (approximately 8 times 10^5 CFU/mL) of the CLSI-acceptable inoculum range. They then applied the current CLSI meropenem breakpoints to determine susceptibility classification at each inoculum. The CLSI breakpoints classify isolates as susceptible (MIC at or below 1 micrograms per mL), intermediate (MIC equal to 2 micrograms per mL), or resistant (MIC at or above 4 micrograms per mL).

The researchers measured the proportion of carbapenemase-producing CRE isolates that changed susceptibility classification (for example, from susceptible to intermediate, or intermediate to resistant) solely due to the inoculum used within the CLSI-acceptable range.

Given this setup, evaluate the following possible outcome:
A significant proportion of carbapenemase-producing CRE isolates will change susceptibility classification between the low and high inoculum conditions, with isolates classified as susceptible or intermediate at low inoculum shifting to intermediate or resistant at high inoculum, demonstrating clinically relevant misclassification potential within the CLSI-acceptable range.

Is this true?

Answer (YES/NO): YES